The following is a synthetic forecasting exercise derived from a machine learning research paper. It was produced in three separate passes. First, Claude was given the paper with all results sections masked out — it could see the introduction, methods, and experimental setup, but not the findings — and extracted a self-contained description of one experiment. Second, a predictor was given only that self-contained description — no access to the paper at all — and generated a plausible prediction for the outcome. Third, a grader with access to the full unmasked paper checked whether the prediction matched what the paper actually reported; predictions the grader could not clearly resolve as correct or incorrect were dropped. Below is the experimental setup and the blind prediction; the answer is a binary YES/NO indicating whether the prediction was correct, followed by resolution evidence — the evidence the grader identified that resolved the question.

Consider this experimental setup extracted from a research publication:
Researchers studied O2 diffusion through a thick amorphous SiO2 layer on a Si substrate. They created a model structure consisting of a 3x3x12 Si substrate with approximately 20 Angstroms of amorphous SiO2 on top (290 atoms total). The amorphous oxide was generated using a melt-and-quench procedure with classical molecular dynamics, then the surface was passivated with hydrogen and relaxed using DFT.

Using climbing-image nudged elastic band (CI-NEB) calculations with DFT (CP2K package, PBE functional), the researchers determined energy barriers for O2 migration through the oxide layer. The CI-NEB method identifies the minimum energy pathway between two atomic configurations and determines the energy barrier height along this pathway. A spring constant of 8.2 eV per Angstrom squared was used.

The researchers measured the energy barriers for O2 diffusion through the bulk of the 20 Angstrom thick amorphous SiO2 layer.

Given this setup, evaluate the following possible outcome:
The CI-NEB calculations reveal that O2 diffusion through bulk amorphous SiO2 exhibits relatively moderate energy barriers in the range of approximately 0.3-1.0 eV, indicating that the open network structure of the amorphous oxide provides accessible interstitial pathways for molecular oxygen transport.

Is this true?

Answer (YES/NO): NO